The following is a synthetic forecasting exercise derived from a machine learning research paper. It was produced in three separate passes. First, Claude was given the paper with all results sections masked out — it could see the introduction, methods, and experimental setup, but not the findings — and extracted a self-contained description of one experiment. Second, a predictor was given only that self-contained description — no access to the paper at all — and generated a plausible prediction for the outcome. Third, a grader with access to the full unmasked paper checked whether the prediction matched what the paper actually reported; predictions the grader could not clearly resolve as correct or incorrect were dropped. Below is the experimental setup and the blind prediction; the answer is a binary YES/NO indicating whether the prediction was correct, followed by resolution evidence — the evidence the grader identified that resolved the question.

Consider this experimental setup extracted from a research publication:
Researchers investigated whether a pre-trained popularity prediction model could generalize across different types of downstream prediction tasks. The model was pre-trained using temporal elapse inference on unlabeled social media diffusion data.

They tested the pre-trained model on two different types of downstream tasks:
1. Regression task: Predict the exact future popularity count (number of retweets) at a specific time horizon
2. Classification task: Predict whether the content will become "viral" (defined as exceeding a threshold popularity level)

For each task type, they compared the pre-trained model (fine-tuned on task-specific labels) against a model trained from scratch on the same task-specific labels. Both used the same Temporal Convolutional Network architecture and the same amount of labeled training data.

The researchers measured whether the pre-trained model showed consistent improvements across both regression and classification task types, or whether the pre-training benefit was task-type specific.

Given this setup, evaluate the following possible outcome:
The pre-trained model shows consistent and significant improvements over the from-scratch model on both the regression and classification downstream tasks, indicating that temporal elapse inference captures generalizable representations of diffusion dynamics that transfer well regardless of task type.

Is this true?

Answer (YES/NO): NO